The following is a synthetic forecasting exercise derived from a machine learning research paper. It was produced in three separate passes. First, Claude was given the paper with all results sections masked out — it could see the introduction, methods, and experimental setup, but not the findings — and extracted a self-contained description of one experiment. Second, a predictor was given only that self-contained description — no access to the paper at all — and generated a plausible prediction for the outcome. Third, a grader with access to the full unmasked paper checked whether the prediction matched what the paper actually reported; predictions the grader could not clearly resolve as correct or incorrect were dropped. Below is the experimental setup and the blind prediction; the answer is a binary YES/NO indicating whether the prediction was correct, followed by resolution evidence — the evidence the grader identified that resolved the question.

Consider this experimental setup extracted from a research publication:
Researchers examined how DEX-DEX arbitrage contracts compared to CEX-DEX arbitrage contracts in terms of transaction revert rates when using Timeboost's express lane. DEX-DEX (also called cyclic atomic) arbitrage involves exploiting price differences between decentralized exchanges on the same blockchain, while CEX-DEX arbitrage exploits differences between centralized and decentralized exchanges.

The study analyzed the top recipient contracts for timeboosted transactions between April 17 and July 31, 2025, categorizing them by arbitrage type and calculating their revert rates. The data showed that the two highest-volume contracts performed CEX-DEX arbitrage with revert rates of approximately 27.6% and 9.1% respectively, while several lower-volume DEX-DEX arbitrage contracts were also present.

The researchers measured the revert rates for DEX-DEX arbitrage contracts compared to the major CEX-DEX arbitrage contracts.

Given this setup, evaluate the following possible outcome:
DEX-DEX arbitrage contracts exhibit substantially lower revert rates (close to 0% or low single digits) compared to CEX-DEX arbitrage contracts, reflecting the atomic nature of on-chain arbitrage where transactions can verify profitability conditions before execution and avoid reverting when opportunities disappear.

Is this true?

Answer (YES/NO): NO